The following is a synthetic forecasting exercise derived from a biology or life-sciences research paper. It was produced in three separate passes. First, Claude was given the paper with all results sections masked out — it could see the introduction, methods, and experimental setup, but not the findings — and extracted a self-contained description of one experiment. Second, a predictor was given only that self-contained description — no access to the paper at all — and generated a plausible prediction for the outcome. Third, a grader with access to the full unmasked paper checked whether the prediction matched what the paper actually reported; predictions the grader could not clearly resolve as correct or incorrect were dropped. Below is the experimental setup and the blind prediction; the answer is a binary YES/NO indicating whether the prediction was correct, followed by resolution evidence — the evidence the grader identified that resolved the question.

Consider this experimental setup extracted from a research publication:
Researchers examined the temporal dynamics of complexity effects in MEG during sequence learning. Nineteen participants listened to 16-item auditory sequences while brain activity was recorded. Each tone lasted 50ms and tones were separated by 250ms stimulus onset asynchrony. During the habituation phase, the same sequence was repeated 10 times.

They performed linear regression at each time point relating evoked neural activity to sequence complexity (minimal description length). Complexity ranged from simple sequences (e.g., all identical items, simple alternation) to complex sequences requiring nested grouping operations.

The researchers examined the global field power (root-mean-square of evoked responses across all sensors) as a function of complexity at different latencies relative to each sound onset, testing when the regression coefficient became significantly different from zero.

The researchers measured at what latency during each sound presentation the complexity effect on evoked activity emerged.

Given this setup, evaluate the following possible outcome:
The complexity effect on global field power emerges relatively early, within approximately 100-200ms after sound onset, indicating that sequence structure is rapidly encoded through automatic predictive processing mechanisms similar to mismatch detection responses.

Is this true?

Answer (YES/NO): YES